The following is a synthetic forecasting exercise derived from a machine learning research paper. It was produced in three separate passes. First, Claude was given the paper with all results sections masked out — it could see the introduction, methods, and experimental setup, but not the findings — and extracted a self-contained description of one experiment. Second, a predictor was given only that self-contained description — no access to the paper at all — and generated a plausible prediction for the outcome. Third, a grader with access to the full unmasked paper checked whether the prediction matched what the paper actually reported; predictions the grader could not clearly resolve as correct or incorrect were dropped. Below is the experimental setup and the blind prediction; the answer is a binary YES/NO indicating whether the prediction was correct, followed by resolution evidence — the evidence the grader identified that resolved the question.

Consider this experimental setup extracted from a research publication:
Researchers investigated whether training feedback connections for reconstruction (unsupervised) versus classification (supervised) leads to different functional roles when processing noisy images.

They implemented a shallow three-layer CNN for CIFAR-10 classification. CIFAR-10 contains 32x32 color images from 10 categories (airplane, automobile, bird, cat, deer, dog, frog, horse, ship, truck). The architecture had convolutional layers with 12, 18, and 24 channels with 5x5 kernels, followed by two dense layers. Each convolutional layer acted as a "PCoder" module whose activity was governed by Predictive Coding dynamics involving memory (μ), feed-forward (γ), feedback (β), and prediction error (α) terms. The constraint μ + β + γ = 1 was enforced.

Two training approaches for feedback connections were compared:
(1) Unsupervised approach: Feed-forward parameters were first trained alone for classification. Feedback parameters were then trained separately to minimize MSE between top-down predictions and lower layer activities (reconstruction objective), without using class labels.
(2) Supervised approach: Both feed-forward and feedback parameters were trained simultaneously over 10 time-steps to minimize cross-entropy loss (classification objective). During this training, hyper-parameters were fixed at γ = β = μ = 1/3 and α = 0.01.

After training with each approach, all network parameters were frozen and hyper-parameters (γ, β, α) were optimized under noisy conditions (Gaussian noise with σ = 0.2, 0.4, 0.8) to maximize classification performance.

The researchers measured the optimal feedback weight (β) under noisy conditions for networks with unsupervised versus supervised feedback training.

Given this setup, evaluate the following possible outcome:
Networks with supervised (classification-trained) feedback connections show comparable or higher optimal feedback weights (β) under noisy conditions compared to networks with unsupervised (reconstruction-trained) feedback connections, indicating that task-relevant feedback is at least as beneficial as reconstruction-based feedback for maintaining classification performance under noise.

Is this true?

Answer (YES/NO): NO